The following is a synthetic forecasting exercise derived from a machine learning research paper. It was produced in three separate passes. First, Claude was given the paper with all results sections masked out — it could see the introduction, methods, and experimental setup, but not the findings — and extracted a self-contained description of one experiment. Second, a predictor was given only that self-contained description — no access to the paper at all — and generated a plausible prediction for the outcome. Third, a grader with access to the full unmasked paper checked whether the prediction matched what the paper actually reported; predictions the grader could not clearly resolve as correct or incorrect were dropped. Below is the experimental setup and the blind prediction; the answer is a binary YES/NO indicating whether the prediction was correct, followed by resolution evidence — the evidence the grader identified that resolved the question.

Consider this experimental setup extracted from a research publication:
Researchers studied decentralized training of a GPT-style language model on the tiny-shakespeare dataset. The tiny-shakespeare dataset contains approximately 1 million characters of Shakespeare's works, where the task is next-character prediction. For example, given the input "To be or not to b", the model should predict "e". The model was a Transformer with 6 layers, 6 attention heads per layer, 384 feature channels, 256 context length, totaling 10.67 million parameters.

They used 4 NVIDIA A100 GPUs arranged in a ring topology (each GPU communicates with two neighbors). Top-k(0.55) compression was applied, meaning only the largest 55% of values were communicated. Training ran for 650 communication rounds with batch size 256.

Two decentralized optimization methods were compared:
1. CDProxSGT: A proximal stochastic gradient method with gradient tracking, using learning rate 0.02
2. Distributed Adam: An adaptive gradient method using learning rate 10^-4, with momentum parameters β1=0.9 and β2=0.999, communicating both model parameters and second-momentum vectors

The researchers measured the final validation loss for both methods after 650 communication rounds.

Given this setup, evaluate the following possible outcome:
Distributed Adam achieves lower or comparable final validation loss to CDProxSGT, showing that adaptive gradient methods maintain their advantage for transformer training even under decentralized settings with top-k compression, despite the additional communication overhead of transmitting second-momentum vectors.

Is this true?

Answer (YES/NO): YES